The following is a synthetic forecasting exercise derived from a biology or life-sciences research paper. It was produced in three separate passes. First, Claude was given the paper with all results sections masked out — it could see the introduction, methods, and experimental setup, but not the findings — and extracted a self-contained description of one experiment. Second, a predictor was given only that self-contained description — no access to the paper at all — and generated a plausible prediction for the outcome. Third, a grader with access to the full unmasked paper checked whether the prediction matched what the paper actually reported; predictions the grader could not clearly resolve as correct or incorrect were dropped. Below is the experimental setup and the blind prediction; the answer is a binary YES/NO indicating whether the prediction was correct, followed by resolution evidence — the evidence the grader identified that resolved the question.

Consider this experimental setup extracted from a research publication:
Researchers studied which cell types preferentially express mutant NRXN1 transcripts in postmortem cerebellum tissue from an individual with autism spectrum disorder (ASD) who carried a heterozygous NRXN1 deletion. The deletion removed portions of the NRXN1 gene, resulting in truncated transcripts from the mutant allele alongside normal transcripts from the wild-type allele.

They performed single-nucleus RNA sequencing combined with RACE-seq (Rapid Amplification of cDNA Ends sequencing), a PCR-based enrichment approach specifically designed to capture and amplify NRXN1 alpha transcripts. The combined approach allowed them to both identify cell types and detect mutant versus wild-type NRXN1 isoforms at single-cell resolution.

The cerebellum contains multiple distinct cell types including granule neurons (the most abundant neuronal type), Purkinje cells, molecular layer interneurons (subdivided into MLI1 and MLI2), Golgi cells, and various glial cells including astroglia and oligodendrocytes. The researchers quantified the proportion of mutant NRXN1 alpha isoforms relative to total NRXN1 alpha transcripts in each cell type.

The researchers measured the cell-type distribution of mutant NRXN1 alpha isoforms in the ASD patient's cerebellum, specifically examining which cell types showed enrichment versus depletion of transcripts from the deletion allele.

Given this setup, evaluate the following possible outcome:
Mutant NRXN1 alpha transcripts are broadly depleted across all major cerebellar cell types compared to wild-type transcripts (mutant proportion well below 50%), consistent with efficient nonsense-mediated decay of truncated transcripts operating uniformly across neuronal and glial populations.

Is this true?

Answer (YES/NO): NO